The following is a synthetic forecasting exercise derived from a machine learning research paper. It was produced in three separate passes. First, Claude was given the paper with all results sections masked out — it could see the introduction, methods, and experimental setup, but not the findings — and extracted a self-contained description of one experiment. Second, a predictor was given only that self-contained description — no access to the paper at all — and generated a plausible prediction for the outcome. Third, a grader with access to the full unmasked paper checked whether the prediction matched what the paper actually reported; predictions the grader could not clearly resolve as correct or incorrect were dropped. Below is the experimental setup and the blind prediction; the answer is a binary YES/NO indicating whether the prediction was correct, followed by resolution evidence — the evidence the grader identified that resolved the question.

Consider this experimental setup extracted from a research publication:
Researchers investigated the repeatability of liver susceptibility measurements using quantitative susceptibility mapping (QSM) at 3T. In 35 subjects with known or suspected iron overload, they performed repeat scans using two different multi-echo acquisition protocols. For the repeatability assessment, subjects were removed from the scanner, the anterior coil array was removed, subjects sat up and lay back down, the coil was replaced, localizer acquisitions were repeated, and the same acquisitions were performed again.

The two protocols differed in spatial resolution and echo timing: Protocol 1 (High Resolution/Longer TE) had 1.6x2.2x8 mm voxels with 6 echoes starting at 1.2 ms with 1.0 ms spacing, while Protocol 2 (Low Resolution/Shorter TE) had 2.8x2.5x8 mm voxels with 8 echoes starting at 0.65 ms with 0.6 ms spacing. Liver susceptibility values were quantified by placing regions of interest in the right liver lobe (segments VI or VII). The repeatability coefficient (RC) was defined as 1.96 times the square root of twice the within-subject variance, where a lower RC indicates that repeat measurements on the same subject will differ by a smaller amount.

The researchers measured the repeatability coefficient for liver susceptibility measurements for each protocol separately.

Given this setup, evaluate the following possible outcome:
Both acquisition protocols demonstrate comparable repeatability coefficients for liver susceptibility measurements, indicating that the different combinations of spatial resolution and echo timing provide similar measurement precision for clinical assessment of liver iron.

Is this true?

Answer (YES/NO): YES